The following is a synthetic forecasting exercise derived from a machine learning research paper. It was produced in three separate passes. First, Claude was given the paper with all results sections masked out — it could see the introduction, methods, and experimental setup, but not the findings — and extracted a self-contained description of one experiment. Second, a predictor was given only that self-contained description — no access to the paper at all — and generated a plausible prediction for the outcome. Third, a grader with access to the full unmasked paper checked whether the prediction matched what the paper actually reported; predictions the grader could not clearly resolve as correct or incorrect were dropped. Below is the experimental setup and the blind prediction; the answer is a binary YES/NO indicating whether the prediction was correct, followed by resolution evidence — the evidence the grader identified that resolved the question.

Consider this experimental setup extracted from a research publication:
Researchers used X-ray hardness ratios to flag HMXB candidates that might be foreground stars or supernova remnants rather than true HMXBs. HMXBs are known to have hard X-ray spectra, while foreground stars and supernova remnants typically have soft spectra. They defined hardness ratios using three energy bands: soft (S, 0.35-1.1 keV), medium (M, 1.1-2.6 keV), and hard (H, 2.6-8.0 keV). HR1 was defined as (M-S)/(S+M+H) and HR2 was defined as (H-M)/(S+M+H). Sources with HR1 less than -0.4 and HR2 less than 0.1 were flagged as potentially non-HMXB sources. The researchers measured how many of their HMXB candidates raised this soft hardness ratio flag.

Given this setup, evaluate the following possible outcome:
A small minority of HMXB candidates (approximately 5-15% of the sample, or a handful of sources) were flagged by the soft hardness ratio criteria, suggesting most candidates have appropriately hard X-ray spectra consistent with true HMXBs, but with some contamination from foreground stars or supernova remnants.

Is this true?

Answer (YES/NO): NO